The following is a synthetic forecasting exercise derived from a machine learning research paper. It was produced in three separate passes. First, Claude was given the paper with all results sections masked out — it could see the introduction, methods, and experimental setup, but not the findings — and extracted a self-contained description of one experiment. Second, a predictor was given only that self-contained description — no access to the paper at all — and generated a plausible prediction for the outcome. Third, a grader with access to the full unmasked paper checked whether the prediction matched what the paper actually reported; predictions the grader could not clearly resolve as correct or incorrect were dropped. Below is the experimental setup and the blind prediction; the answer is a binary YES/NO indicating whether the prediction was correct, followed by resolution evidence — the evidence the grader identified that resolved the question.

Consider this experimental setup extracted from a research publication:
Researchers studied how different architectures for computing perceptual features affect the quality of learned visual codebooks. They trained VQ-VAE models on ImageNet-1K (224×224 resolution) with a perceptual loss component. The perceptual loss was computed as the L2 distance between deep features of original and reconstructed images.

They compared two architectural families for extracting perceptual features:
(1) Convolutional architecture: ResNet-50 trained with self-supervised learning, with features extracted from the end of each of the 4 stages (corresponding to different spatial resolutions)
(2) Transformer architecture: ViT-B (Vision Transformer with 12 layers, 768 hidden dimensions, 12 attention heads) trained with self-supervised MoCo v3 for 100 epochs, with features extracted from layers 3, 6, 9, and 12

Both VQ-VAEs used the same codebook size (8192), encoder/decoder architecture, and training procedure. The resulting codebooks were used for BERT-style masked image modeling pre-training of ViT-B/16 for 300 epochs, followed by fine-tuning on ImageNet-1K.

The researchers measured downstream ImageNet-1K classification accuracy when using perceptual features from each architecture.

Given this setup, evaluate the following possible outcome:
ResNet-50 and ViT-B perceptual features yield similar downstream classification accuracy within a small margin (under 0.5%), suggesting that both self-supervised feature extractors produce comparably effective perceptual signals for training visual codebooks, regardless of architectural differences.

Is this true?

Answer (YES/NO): YES